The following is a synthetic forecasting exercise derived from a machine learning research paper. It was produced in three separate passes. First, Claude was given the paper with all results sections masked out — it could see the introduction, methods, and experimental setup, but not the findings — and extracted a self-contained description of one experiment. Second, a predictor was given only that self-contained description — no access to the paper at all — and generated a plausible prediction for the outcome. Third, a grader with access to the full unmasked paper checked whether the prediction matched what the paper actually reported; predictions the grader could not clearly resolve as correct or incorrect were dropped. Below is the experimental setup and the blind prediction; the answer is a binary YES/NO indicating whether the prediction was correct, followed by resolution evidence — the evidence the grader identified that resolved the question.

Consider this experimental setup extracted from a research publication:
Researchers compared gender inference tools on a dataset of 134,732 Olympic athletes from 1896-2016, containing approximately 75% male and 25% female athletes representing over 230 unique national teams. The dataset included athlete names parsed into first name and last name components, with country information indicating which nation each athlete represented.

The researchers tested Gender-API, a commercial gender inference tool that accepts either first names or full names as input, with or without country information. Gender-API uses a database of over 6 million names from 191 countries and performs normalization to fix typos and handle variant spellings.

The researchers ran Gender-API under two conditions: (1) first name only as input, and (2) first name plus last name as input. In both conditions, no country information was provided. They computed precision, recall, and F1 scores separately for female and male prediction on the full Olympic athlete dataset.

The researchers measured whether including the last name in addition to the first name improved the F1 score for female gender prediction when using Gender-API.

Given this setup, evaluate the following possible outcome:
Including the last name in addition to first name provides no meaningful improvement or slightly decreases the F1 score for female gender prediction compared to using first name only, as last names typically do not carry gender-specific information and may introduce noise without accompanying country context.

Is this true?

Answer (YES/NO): YES